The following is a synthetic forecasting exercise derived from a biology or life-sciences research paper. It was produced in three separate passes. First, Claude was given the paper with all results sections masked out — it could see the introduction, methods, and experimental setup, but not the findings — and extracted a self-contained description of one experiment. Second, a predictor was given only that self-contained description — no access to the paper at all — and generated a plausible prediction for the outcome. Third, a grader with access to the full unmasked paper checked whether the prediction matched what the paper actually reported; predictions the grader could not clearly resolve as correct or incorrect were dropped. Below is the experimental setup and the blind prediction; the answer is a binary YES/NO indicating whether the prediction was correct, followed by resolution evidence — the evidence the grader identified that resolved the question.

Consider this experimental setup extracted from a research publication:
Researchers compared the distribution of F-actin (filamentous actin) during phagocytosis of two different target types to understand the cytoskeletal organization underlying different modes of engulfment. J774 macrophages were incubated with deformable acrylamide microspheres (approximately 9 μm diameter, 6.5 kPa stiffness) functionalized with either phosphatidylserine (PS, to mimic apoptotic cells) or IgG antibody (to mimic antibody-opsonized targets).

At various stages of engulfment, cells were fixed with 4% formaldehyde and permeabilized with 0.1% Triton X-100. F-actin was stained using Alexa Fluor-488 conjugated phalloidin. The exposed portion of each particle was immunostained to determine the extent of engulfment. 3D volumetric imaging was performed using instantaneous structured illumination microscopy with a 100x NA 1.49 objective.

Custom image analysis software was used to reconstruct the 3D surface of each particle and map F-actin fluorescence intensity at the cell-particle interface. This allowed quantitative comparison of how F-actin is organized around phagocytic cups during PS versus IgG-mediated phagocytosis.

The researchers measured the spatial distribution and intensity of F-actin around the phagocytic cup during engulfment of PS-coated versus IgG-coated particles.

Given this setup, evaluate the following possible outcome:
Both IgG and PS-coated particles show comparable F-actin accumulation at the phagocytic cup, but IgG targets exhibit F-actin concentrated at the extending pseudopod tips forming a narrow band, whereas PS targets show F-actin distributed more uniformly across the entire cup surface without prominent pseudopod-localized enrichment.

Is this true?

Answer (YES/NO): NO